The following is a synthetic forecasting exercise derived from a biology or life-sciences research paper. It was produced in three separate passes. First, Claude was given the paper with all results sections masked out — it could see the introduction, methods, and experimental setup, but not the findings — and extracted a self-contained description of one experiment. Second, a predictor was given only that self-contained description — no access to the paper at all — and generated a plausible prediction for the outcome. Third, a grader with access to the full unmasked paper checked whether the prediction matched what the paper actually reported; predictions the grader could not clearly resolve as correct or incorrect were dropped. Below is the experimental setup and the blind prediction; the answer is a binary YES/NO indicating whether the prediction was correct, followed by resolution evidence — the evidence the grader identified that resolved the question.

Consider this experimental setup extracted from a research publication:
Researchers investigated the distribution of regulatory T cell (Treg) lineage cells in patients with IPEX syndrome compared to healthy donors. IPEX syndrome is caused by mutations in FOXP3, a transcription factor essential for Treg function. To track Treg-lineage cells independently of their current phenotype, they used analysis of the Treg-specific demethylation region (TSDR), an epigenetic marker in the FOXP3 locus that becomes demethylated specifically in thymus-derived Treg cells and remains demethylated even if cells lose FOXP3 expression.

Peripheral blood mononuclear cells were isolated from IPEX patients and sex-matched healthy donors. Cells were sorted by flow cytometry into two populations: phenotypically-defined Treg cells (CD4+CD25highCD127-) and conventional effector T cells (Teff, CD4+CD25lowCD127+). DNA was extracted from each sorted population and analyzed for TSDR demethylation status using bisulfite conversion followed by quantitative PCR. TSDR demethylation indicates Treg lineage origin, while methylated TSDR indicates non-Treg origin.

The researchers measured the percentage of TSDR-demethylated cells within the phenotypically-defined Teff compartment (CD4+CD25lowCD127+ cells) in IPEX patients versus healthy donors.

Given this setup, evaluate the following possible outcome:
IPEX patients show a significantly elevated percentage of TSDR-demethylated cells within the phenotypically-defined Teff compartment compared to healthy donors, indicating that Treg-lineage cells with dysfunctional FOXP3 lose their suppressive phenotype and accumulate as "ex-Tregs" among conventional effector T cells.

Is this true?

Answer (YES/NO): YES